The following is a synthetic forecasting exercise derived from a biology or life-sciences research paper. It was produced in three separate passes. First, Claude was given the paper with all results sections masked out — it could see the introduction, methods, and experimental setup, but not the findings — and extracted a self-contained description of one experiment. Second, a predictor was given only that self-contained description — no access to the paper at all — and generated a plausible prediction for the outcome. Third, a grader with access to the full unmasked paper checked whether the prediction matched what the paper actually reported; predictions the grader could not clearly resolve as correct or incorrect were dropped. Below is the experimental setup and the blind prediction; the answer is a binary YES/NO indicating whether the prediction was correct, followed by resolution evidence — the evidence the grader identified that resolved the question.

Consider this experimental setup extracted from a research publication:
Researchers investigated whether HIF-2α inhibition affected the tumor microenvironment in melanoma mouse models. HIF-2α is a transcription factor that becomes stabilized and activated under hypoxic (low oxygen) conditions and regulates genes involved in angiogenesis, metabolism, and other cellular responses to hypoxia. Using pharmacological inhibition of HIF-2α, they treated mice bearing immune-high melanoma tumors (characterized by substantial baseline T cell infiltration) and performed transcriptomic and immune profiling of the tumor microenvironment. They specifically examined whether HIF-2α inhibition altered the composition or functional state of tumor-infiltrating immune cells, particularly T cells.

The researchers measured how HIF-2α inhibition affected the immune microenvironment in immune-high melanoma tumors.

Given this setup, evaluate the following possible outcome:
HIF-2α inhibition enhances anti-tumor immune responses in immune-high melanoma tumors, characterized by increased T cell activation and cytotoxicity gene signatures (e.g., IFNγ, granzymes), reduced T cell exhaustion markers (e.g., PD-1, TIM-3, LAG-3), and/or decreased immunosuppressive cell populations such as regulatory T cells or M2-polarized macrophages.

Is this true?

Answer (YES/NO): NO